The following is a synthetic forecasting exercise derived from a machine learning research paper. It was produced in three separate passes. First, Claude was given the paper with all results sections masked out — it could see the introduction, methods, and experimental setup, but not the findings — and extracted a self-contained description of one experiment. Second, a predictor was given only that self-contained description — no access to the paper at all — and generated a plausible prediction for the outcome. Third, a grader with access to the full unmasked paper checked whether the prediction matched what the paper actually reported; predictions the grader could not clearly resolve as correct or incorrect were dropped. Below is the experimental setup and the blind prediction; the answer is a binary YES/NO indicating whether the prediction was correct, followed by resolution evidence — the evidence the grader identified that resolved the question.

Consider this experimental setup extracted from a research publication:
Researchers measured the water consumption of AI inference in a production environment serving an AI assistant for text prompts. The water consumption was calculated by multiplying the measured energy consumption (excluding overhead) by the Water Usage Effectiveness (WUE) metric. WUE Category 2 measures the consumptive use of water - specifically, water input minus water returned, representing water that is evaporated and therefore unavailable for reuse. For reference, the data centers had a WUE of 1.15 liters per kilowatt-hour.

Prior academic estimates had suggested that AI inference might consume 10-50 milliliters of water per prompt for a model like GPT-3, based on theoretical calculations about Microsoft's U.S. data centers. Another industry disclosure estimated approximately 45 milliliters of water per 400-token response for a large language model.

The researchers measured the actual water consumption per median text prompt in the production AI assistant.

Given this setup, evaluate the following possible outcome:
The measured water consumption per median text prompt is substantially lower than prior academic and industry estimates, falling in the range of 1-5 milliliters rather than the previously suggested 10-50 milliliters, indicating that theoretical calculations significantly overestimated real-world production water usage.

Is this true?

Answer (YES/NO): NO